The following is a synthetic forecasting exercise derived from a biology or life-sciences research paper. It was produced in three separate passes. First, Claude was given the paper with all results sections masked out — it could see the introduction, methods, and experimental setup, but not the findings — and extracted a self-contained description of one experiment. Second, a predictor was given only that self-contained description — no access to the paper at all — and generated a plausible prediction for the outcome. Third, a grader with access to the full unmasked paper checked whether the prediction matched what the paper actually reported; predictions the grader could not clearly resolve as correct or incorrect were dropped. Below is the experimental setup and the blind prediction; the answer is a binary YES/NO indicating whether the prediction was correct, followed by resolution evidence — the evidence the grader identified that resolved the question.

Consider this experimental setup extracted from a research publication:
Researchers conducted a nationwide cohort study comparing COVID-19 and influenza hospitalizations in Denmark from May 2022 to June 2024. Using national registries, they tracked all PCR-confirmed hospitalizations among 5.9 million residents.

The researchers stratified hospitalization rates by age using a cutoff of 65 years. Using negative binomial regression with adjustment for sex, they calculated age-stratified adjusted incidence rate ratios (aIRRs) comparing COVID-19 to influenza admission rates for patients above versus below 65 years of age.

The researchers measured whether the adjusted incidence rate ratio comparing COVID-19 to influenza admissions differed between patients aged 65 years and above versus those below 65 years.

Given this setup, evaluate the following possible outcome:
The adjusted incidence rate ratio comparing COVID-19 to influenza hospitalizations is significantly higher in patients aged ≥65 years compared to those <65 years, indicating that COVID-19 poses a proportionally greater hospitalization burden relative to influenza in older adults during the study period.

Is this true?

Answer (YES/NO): YES